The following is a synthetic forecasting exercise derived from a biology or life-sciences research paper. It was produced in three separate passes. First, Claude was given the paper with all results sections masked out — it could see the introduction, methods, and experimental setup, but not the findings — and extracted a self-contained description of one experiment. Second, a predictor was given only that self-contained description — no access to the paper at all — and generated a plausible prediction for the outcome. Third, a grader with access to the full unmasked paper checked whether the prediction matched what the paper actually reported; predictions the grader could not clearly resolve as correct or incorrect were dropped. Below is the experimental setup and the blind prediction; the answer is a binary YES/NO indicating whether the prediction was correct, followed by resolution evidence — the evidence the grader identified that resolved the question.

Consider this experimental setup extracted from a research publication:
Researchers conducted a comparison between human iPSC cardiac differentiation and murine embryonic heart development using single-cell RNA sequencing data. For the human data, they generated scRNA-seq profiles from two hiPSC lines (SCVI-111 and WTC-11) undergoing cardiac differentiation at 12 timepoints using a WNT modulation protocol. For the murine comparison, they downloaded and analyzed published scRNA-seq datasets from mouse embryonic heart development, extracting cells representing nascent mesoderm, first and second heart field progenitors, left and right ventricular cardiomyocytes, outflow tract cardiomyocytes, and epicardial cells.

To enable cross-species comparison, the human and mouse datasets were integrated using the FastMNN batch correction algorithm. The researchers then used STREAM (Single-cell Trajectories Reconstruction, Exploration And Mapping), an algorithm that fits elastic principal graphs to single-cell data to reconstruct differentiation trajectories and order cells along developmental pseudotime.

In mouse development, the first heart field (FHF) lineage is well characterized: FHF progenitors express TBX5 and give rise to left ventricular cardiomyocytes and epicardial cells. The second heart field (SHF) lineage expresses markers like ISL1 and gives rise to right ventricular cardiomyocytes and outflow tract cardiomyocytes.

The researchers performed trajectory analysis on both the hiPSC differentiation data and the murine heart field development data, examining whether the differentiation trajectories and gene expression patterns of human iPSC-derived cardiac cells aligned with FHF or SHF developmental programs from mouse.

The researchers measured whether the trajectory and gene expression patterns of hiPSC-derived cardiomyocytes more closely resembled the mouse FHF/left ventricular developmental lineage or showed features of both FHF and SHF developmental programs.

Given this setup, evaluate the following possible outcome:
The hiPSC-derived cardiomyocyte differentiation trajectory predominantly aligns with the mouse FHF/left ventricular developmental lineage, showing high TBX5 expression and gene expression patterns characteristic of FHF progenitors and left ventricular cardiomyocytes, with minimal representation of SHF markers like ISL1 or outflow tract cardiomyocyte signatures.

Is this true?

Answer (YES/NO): YES